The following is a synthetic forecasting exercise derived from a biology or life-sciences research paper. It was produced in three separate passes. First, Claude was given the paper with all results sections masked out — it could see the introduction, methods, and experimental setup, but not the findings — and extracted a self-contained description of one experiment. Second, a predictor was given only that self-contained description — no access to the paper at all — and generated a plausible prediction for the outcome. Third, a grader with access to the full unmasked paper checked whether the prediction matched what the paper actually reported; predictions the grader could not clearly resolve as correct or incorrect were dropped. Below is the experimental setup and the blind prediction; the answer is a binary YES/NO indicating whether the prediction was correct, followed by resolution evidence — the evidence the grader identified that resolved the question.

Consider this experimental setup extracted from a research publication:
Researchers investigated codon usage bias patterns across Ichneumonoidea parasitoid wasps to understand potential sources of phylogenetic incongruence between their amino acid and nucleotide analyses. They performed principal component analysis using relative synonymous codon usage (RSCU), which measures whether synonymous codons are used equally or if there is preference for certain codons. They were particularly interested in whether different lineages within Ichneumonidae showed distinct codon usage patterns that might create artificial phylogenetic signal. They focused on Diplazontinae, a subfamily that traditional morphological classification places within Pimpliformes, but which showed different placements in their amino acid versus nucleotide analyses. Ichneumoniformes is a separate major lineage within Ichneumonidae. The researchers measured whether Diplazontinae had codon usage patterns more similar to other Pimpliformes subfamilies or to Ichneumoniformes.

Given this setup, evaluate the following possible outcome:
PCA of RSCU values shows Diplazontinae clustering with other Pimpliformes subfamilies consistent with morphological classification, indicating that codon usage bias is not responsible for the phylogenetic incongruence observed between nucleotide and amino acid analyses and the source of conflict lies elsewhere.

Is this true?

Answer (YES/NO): NO